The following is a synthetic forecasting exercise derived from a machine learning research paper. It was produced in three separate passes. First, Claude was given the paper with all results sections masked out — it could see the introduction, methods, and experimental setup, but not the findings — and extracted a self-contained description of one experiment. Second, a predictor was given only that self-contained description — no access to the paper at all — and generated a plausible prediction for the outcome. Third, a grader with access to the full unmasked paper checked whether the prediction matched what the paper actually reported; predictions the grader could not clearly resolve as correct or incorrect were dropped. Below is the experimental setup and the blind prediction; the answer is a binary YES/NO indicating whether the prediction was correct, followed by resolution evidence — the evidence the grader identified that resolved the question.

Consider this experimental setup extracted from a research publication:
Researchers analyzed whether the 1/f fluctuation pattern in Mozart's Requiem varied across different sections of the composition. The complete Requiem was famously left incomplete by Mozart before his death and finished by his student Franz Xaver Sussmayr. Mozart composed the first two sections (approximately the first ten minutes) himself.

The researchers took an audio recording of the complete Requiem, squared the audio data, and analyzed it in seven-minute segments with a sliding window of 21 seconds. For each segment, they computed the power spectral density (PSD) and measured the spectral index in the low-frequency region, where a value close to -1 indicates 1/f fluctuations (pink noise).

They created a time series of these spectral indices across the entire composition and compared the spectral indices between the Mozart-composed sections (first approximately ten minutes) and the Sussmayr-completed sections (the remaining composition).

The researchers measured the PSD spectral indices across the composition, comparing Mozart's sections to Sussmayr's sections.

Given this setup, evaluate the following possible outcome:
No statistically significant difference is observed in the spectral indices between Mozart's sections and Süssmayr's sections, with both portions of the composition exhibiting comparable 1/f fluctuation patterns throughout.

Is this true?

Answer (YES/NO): NO